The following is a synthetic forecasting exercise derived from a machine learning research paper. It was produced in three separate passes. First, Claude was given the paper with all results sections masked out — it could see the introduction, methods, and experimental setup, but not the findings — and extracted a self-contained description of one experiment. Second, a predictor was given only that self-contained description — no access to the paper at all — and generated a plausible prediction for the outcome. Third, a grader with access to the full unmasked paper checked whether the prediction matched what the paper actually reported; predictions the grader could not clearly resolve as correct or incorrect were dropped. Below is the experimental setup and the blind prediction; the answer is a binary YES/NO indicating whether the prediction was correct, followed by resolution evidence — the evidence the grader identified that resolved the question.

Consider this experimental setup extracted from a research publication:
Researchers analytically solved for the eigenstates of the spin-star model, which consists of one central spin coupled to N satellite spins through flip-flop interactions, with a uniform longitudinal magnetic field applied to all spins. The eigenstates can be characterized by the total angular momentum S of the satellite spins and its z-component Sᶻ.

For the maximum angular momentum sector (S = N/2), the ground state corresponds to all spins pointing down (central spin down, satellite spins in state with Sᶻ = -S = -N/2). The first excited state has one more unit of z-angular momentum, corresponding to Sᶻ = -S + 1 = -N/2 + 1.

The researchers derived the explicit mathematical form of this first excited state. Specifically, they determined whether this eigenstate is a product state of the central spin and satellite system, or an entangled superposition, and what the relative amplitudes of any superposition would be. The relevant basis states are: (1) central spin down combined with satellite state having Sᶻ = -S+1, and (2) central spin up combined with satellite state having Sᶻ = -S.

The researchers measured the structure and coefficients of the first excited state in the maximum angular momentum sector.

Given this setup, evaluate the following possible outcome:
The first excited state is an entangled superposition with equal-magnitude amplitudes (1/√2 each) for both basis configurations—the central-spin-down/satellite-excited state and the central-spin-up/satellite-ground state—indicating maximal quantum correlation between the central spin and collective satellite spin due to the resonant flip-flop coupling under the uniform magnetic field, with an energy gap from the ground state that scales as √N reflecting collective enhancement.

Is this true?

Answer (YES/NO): NO